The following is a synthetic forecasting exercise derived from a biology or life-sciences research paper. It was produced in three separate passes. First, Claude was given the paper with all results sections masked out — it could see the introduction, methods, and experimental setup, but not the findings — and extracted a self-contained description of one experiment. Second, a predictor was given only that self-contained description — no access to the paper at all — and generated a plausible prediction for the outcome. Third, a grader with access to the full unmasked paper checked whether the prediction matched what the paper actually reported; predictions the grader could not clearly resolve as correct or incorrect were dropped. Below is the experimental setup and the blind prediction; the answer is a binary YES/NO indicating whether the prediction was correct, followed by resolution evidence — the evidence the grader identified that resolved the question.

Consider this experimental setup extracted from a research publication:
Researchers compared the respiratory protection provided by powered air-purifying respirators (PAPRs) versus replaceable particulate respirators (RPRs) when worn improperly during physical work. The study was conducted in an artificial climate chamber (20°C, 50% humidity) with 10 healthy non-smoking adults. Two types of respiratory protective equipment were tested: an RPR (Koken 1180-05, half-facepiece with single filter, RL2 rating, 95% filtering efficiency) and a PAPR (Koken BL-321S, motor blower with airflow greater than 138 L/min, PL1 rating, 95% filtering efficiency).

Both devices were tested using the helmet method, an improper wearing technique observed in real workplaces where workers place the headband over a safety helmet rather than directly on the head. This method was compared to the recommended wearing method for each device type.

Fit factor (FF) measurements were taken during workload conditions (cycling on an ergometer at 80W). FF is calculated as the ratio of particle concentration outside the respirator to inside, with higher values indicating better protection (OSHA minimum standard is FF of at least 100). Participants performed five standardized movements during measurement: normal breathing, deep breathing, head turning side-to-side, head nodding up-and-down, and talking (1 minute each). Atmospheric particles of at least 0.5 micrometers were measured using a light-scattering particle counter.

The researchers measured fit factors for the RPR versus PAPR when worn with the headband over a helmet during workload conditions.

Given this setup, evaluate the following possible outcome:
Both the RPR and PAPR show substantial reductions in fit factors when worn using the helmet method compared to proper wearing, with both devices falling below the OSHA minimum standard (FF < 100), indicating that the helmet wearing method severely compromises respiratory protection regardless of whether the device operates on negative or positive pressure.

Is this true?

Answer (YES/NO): NO